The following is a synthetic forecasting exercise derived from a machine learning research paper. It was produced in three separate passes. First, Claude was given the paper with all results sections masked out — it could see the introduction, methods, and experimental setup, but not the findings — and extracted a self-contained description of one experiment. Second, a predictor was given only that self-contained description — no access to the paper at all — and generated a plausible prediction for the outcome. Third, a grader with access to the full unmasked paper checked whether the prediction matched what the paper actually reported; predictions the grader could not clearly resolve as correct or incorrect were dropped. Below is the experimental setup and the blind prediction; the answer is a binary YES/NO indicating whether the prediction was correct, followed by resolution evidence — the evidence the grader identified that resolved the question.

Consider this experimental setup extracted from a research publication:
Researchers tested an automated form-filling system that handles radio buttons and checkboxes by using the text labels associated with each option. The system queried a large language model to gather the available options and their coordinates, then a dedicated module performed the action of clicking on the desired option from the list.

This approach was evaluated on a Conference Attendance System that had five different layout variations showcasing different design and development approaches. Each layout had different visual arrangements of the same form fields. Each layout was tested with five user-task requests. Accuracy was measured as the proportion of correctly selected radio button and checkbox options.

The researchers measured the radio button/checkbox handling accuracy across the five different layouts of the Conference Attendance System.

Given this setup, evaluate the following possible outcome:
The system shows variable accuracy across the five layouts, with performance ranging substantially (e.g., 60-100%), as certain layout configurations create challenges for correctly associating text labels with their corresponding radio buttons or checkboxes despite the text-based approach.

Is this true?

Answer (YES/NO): YES